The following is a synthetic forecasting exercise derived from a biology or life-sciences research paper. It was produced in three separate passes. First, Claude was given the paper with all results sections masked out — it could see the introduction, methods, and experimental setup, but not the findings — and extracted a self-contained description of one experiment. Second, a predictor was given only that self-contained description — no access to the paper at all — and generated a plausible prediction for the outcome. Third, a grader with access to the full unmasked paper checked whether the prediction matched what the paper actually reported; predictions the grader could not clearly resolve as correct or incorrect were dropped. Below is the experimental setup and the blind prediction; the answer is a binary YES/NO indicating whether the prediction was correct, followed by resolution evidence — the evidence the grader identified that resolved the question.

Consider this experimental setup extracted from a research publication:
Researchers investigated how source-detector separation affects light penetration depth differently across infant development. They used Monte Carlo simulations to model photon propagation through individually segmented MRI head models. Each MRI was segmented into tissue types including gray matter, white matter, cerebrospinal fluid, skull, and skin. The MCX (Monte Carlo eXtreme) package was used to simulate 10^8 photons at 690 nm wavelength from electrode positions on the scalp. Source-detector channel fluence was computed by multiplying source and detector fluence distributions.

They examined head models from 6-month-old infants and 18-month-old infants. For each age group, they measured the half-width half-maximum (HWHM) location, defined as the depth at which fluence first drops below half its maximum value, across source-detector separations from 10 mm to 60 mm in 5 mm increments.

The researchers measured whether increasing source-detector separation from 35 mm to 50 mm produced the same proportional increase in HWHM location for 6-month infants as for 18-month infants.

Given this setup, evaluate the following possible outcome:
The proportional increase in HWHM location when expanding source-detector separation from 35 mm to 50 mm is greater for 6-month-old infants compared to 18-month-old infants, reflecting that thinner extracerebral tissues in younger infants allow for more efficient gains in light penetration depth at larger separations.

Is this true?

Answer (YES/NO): NO